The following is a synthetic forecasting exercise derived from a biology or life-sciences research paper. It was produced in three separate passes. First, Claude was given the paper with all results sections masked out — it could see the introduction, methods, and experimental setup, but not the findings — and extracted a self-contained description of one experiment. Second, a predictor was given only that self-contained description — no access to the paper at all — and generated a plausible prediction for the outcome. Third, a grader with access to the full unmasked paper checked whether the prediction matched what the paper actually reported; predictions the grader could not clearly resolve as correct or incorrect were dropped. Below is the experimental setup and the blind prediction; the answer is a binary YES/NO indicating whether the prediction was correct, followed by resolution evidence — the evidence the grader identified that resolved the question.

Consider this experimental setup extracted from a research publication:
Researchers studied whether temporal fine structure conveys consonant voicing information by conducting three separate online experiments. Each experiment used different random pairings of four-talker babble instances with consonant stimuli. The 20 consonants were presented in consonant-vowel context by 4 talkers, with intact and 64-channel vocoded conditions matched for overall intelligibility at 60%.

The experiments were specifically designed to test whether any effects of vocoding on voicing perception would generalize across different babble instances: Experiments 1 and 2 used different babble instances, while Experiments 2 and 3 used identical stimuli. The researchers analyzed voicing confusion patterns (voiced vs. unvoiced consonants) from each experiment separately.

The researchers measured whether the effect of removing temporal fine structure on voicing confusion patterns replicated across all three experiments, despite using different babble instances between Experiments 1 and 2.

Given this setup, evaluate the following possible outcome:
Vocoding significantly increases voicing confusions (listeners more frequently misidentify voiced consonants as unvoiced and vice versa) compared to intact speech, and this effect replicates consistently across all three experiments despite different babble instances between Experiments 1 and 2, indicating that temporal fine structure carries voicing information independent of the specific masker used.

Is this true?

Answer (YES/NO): NO